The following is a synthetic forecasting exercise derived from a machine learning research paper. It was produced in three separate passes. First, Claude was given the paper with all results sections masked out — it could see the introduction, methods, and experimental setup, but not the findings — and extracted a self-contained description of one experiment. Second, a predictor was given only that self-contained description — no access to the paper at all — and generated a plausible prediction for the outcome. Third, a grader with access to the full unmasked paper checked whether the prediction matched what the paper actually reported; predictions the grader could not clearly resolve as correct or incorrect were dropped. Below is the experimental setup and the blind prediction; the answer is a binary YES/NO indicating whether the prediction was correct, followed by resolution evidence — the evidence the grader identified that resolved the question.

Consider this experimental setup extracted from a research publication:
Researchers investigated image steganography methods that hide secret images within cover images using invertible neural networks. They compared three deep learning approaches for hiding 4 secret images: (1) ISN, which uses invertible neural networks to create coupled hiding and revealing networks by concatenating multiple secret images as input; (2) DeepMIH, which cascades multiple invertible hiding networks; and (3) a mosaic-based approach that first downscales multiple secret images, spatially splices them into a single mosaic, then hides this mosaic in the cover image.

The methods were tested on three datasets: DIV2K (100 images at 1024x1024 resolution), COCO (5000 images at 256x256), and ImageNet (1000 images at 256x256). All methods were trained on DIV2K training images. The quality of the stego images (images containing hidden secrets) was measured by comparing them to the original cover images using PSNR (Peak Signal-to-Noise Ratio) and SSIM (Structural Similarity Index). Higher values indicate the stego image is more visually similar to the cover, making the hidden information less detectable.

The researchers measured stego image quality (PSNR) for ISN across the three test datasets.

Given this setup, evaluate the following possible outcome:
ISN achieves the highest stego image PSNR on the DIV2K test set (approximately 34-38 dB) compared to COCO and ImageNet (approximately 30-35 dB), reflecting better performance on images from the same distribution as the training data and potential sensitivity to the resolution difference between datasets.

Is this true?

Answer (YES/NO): NO